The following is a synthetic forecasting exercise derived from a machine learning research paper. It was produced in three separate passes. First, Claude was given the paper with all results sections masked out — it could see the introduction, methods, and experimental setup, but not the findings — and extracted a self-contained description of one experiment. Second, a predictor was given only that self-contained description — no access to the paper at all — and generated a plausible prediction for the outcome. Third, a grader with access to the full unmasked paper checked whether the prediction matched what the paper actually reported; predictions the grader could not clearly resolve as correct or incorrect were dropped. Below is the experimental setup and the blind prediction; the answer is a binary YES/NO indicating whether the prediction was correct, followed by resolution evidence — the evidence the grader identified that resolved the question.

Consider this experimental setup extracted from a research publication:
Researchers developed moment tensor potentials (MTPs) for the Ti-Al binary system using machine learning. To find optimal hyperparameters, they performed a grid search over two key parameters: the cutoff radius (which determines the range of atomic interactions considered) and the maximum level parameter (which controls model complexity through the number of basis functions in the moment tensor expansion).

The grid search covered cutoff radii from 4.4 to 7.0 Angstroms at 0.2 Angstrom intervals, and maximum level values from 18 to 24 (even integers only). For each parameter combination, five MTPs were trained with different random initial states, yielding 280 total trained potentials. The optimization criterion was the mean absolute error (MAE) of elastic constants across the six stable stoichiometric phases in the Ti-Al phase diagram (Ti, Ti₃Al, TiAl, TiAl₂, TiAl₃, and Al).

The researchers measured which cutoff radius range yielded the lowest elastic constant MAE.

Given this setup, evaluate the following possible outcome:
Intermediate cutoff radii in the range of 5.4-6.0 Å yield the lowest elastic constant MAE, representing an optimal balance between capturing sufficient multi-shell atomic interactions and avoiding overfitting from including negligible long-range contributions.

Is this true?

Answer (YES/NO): NO